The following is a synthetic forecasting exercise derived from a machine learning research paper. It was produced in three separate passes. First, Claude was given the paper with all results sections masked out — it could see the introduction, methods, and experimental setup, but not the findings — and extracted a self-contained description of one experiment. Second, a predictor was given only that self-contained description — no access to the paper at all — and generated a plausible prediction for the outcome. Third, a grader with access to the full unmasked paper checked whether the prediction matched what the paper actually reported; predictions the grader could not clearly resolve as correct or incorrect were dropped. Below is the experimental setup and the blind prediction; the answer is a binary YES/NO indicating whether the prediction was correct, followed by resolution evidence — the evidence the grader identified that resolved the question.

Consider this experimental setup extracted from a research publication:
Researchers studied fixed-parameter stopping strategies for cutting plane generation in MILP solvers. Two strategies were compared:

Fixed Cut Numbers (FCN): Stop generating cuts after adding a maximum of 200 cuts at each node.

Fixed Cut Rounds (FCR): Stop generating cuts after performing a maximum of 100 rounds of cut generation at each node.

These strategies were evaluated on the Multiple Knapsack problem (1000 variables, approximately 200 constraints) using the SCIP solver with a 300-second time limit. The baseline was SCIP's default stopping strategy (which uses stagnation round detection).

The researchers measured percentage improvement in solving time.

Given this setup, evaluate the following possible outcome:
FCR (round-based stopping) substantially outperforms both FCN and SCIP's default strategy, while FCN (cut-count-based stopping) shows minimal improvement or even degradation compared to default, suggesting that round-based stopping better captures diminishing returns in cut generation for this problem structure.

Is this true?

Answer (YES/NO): NO